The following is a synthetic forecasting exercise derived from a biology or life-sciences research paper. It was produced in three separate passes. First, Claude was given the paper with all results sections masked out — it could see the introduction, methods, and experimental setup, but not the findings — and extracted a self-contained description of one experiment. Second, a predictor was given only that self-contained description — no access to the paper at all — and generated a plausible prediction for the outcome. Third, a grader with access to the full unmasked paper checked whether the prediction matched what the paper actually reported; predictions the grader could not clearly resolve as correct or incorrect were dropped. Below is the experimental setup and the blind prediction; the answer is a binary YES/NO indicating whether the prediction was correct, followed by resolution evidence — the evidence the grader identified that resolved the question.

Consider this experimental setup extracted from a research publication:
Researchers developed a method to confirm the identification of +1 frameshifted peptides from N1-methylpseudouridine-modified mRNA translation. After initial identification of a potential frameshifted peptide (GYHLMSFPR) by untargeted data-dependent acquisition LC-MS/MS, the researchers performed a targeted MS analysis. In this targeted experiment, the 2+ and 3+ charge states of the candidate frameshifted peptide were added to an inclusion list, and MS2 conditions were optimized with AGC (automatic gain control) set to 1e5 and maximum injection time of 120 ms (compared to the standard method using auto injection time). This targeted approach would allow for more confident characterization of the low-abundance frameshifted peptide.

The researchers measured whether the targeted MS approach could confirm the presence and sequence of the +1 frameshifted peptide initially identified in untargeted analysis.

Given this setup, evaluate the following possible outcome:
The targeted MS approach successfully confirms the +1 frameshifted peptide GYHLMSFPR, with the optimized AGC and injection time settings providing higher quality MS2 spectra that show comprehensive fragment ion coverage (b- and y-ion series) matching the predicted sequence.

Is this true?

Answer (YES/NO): YES